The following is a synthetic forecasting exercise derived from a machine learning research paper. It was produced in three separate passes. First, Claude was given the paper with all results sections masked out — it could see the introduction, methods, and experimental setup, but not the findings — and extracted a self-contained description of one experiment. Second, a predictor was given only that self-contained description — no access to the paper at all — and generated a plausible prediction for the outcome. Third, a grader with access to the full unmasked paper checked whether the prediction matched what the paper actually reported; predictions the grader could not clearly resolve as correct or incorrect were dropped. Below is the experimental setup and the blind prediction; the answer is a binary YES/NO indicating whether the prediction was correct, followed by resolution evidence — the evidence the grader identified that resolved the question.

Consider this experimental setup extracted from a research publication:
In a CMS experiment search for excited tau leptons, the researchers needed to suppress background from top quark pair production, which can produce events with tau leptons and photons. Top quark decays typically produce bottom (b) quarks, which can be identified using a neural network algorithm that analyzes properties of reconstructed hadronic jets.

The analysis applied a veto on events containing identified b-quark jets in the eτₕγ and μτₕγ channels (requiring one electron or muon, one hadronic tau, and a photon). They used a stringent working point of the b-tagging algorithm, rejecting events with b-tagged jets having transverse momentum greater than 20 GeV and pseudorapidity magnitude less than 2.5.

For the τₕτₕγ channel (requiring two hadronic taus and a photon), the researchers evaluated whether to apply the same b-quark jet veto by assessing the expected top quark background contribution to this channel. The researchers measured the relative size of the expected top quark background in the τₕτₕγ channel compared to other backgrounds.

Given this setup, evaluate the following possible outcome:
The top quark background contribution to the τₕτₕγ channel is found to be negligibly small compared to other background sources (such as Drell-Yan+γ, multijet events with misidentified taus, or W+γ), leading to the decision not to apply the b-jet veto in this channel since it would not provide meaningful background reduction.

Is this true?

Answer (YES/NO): YES